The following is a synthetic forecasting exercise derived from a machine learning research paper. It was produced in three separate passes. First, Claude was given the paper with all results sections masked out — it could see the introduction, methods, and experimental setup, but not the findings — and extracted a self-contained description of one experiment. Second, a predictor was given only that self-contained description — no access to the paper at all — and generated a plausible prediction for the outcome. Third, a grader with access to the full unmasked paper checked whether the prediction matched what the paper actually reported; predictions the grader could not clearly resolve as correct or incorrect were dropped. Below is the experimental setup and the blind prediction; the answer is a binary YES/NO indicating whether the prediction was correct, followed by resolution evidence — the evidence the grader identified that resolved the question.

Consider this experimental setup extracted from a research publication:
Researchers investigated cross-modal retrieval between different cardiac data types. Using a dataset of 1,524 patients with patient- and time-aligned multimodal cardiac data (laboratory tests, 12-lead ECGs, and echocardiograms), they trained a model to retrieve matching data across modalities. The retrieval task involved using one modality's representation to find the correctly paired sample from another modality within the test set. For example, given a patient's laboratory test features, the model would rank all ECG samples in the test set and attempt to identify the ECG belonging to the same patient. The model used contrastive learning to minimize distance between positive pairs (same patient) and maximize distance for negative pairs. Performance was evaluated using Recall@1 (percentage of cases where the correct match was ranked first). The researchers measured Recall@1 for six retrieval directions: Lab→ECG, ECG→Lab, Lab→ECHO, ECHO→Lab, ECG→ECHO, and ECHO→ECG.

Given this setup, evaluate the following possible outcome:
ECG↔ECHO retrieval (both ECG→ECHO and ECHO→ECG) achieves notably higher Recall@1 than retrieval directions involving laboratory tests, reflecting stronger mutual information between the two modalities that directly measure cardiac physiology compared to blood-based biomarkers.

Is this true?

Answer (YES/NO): NO